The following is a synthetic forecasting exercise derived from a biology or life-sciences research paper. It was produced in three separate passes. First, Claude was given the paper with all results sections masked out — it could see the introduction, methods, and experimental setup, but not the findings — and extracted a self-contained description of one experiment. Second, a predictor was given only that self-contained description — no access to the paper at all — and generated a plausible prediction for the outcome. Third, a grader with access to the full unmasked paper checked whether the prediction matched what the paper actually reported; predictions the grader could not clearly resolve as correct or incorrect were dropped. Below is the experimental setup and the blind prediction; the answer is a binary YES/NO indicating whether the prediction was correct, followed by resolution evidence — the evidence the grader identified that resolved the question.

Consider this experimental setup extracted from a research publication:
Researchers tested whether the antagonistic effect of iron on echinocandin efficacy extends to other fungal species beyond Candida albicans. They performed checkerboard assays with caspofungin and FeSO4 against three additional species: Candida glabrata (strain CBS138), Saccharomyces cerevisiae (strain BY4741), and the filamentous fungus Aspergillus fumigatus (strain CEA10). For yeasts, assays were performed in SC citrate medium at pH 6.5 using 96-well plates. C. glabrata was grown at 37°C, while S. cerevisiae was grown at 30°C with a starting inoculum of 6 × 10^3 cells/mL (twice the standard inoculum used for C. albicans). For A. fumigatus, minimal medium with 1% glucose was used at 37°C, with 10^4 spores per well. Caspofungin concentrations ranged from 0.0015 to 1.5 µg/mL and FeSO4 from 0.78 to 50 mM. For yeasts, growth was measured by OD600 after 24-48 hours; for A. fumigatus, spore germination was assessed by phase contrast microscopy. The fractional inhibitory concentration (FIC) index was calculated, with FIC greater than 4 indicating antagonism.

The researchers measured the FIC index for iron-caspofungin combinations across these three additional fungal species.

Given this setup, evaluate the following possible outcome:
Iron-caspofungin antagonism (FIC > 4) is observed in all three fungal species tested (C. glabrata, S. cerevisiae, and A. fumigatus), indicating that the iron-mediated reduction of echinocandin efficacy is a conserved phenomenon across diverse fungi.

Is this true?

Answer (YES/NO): NO